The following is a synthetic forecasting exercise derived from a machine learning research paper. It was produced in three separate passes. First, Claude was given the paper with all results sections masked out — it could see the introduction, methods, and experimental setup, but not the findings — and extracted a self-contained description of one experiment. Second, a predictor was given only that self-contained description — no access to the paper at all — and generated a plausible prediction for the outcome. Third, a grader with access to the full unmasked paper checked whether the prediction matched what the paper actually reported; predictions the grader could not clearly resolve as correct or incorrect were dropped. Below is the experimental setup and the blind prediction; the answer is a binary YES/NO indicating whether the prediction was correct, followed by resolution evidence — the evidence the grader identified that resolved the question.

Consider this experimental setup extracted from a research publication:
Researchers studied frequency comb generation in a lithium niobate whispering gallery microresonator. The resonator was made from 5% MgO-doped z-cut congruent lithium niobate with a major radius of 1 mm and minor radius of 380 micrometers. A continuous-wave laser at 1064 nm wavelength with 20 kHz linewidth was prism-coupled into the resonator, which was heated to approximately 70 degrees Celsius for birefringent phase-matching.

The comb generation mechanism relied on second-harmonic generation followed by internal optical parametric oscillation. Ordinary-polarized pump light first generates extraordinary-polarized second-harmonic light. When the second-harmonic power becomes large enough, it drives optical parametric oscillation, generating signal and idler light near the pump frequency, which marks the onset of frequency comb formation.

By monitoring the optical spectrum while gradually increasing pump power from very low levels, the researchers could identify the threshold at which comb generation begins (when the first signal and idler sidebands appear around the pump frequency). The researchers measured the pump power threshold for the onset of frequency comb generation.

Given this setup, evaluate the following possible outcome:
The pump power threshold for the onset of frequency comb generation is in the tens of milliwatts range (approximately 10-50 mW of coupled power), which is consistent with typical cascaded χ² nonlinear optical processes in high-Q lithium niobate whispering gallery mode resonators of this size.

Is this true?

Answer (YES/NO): NO